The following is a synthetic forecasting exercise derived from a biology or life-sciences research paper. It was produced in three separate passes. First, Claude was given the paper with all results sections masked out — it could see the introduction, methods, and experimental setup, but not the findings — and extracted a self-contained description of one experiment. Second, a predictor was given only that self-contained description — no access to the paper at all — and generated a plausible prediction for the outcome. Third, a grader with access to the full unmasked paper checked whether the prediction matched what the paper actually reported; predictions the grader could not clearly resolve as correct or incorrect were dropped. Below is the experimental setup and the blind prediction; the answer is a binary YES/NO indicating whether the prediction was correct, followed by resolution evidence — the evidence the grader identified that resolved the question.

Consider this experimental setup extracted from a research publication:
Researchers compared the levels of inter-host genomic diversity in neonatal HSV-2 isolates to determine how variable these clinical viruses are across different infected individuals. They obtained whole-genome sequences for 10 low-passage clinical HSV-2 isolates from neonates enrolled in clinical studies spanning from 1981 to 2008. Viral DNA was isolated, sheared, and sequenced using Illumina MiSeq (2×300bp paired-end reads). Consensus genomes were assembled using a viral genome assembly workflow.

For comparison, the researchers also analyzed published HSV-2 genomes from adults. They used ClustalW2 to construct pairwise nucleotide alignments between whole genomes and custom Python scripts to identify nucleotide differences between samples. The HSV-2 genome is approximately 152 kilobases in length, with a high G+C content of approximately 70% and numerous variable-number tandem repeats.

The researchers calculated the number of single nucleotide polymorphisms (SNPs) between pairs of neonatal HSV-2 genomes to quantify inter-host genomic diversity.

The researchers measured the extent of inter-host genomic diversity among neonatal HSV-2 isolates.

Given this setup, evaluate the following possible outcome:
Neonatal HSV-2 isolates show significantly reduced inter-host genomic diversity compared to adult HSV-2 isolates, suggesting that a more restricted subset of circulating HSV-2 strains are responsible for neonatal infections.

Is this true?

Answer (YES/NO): NO